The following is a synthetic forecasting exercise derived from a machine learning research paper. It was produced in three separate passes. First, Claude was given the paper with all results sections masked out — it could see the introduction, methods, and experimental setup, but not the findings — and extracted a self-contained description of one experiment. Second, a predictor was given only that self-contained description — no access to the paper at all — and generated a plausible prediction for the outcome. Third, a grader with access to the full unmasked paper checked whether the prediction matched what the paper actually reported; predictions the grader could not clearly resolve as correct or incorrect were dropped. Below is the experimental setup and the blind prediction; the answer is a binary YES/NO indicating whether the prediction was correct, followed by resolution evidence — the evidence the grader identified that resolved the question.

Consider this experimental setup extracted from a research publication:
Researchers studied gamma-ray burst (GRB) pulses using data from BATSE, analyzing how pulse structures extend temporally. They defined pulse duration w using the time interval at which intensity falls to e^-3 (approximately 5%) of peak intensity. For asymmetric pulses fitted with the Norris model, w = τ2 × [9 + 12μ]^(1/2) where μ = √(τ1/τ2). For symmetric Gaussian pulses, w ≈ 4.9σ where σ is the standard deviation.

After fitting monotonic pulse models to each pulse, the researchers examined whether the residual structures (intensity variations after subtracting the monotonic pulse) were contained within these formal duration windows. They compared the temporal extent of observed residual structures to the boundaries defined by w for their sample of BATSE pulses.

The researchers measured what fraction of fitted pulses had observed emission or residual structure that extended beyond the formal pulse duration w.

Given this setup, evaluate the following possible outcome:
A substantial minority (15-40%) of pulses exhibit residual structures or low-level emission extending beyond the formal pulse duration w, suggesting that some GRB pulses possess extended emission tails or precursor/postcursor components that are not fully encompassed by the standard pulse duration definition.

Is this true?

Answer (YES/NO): YES